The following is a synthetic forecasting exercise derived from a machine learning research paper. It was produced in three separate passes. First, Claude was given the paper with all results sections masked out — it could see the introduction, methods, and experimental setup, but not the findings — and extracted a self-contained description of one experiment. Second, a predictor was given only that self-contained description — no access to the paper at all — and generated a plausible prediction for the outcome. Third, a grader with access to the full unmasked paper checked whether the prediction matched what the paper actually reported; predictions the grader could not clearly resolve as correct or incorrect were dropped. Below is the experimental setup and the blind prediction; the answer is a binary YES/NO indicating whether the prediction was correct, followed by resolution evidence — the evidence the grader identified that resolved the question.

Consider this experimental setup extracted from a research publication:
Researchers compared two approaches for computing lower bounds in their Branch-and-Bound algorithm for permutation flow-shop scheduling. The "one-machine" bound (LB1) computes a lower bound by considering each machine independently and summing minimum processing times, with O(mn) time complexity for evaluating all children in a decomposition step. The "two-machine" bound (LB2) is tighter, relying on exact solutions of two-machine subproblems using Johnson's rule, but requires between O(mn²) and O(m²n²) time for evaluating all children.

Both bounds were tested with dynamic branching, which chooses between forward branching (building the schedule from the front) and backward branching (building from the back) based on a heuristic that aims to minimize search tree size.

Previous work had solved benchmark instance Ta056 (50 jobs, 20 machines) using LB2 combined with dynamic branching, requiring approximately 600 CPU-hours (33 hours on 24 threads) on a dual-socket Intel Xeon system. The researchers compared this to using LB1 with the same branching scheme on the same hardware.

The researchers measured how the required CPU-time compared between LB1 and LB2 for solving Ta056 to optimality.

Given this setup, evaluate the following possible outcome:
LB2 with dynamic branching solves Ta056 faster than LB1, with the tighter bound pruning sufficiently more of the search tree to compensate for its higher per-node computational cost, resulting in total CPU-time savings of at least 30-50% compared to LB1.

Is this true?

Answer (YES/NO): NO